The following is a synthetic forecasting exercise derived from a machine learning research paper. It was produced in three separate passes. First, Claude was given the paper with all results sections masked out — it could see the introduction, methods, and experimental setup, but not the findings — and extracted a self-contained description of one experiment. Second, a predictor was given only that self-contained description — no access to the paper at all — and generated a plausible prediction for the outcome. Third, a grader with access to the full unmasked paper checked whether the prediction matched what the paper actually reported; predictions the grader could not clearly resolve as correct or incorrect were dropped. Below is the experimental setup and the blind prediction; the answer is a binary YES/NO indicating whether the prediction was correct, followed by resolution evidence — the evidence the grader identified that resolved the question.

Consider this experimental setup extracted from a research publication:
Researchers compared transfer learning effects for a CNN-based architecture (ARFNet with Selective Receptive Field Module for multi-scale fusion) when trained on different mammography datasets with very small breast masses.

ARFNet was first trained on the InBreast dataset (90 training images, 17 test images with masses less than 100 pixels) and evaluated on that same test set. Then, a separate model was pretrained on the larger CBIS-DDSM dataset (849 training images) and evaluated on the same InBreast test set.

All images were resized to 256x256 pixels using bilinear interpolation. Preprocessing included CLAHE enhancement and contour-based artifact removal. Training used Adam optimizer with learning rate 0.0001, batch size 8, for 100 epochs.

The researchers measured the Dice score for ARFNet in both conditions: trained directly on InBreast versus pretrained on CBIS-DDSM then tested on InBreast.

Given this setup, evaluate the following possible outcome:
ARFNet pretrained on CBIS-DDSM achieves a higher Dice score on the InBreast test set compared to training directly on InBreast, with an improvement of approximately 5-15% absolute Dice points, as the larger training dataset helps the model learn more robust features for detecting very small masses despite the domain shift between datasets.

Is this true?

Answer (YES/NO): NO